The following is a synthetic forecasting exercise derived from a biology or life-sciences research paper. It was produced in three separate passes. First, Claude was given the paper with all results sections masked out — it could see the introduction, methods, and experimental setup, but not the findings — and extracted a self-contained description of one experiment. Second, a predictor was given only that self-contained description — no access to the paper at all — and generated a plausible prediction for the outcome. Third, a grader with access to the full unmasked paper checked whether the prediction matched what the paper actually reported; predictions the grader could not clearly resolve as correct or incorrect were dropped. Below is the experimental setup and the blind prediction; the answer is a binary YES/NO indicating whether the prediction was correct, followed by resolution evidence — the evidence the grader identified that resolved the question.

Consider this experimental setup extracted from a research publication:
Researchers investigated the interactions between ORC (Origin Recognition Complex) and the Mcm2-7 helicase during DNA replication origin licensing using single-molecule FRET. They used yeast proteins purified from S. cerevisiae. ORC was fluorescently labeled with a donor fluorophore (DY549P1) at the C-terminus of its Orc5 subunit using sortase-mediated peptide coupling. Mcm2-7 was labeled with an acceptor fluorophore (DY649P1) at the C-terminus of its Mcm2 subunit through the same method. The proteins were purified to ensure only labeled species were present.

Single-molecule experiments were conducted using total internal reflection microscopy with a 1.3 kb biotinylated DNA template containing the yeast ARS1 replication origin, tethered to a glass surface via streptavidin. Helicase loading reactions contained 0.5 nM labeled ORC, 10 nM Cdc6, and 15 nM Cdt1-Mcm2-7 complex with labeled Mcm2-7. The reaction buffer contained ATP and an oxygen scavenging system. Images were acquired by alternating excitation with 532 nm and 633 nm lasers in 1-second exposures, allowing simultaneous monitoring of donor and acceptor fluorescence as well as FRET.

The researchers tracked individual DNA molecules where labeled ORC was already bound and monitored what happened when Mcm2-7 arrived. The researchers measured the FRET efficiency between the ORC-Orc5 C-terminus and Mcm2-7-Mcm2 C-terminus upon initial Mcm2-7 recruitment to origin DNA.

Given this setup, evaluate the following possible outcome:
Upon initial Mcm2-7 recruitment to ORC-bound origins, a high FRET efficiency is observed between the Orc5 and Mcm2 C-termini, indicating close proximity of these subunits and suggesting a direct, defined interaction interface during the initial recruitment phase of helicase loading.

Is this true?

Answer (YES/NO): YES